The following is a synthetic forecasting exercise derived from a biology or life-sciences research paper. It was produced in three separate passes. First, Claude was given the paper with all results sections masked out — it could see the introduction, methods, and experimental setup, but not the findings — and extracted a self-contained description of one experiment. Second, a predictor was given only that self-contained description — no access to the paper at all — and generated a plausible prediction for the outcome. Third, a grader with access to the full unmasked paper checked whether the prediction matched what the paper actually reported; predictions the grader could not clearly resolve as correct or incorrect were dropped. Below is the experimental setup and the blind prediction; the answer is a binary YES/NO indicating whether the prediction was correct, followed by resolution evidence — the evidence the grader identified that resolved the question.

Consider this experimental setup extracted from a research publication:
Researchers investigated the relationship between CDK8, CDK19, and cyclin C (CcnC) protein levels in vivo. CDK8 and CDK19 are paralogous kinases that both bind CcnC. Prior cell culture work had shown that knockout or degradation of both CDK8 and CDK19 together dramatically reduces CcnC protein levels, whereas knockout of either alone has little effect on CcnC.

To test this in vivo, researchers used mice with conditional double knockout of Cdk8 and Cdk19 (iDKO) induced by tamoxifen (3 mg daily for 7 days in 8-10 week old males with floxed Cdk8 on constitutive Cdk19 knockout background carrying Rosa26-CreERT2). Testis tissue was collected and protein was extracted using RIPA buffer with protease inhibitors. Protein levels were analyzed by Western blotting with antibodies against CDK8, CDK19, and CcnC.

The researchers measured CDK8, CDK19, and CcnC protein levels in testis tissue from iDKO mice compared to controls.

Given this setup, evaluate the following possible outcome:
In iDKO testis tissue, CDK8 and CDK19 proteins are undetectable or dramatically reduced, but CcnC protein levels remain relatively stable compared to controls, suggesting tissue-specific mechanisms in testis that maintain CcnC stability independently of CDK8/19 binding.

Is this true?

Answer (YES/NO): NO